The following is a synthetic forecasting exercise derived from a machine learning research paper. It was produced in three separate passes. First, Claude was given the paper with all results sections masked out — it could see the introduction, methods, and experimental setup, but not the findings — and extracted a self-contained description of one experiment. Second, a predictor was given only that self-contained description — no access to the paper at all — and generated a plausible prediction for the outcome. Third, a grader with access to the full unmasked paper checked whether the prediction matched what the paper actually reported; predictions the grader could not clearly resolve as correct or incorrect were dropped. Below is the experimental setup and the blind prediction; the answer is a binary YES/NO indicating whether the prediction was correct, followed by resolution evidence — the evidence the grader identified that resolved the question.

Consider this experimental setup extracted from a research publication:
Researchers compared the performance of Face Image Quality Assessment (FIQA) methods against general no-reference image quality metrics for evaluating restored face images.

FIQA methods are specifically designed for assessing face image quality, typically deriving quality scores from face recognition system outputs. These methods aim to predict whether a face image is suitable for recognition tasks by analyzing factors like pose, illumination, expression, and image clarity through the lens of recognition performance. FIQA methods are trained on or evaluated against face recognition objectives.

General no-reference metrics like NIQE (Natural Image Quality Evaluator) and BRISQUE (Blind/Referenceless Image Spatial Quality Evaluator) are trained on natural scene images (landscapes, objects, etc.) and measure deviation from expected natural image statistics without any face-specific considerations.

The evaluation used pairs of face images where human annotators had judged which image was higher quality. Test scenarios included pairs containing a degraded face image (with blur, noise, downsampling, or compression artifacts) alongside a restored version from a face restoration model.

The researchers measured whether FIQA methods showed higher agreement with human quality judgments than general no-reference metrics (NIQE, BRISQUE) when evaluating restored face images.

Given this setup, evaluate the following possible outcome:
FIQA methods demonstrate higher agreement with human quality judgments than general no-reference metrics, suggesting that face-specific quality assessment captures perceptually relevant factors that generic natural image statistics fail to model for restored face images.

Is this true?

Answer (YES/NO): NO